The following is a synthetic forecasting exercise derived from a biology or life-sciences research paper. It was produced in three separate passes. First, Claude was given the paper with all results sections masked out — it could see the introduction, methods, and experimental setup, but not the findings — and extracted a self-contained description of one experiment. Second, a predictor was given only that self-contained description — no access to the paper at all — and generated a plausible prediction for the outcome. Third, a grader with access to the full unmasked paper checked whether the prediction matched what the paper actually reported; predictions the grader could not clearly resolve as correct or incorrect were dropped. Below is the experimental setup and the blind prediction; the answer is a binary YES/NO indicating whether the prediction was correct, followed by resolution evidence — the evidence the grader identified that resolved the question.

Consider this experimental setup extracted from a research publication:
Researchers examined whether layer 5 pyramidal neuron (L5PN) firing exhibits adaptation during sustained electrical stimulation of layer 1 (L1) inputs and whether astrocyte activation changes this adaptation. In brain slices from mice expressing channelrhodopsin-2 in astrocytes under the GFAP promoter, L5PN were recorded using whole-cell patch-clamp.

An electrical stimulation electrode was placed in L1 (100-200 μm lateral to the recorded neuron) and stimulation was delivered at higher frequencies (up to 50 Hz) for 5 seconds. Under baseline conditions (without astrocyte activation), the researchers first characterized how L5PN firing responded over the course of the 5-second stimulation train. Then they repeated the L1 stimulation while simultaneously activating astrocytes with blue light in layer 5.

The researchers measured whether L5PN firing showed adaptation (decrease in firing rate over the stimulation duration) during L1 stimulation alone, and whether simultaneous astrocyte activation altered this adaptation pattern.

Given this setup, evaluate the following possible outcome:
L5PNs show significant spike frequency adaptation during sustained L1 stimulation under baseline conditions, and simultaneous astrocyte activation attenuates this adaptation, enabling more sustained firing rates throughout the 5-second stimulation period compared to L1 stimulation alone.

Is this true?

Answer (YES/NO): YES